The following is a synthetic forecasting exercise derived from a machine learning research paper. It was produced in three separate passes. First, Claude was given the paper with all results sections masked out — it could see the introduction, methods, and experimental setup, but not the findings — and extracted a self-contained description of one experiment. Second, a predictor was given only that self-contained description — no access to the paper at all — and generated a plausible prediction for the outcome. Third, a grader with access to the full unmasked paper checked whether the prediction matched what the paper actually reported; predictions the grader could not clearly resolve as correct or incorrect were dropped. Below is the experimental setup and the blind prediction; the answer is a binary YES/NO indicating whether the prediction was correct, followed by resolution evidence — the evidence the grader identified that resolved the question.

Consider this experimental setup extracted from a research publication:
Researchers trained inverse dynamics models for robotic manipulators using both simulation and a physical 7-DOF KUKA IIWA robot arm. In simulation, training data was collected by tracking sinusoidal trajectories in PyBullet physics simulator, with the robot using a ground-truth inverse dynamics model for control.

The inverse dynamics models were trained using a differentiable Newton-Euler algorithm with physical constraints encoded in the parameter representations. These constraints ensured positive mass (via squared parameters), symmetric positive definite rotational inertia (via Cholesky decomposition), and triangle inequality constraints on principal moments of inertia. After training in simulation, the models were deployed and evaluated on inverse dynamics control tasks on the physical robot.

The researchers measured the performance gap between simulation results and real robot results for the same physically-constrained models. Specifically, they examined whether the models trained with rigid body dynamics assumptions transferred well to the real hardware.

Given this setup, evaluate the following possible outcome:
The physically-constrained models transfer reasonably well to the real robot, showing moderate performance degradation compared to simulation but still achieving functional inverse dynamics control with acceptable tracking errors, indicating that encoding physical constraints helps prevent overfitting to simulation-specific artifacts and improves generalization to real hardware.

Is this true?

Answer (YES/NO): YES